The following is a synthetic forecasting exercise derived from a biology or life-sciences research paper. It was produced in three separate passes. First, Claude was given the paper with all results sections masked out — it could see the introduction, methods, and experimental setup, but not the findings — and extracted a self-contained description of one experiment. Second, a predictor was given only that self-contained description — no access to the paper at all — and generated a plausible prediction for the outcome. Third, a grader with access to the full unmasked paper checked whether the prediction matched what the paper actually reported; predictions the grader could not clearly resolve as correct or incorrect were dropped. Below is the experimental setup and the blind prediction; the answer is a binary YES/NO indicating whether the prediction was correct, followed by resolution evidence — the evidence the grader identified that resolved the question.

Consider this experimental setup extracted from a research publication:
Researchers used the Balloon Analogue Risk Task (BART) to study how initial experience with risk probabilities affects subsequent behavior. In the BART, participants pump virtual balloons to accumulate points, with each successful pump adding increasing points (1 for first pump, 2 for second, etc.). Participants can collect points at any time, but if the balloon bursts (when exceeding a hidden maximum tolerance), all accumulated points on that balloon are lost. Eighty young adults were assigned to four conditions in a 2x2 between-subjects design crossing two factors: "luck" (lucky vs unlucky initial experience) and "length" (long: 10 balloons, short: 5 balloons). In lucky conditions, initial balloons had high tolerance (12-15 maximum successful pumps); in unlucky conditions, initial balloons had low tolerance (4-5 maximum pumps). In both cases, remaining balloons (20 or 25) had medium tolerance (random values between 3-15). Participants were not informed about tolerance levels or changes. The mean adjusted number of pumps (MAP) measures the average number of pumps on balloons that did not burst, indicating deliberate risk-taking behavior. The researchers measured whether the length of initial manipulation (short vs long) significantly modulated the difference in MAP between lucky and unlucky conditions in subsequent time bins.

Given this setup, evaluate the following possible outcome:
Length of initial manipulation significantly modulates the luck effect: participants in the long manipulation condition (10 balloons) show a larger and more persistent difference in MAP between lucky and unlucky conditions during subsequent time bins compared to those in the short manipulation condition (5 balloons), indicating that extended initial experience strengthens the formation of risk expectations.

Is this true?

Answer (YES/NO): NO